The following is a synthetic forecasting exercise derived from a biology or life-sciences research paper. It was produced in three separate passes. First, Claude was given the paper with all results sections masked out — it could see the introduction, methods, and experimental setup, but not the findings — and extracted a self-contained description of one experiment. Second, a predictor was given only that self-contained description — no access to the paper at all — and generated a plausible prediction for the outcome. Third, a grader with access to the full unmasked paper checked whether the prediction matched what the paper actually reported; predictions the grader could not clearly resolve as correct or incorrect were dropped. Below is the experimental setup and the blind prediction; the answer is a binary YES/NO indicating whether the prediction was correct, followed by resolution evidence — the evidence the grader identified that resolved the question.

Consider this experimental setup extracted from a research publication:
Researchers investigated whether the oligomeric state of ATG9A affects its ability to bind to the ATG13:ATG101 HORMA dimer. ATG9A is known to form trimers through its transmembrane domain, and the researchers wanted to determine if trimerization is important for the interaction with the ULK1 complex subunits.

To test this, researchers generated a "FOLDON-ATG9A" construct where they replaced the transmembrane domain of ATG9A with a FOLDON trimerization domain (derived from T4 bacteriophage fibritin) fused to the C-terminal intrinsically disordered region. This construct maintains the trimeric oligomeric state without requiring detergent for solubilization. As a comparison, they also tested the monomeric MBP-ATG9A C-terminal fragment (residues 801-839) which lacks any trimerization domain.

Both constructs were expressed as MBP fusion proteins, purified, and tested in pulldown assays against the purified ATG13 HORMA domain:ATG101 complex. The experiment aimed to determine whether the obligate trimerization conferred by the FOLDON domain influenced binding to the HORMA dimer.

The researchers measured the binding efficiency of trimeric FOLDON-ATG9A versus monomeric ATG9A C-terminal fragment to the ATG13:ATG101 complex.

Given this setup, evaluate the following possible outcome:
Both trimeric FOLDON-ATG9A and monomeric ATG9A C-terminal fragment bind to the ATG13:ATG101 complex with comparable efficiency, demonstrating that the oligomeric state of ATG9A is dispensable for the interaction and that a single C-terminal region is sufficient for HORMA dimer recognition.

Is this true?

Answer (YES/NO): YES